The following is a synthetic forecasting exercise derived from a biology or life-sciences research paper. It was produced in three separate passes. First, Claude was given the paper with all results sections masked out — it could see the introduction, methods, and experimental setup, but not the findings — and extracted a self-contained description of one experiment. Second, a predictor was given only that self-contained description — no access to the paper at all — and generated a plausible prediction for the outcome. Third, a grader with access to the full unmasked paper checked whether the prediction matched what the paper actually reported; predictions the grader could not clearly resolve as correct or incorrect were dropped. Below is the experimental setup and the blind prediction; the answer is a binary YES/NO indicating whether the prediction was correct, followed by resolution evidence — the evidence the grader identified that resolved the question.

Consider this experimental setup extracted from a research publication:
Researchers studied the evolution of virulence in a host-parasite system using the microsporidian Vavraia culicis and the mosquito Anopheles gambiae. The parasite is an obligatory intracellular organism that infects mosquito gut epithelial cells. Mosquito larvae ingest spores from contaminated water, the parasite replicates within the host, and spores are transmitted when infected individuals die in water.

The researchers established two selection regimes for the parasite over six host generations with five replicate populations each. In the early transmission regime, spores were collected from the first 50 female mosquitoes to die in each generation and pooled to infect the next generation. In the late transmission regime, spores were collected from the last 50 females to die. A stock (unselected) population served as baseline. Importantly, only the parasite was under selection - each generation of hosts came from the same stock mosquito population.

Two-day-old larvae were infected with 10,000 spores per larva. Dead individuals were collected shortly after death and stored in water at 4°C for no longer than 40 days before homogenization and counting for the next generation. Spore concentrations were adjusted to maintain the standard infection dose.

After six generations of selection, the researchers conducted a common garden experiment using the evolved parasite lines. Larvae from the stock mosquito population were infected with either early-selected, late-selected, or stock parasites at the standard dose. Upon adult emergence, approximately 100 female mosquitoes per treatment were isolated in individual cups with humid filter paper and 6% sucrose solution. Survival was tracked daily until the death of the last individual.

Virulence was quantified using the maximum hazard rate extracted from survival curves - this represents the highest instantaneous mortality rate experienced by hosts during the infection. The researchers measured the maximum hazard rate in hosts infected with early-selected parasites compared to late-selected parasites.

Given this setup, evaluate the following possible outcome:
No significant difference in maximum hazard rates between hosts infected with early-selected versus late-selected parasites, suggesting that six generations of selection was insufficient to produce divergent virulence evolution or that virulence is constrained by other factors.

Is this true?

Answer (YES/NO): NO